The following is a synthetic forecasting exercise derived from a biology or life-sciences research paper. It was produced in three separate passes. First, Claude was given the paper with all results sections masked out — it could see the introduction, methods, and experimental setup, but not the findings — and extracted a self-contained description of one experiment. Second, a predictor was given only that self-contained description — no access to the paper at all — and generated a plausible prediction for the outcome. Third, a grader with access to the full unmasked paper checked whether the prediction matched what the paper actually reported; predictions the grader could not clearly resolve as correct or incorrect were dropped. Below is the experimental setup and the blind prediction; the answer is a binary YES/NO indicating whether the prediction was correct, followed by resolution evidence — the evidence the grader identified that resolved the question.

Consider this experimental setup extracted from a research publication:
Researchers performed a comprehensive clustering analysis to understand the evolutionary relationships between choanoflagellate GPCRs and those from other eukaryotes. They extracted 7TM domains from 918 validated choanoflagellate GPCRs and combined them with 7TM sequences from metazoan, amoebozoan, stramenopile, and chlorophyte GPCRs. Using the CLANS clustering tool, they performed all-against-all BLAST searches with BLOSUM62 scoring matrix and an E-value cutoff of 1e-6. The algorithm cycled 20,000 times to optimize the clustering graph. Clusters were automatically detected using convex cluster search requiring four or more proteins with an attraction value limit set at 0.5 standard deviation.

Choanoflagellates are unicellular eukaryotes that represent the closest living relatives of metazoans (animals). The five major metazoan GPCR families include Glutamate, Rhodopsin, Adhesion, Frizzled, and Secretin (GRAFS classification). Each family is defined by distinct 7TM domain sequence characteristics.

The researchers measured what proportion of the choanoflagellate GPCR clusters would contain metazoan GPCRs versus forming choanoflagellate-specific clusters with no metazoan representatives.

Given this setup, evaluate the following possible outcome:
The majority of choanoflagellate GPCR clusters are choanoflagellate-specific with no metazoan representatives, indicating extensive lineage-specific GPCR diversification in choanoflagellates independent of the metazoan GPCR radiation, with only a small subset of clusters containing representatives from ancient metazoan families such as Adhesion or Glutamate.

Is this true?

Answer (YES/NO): NO